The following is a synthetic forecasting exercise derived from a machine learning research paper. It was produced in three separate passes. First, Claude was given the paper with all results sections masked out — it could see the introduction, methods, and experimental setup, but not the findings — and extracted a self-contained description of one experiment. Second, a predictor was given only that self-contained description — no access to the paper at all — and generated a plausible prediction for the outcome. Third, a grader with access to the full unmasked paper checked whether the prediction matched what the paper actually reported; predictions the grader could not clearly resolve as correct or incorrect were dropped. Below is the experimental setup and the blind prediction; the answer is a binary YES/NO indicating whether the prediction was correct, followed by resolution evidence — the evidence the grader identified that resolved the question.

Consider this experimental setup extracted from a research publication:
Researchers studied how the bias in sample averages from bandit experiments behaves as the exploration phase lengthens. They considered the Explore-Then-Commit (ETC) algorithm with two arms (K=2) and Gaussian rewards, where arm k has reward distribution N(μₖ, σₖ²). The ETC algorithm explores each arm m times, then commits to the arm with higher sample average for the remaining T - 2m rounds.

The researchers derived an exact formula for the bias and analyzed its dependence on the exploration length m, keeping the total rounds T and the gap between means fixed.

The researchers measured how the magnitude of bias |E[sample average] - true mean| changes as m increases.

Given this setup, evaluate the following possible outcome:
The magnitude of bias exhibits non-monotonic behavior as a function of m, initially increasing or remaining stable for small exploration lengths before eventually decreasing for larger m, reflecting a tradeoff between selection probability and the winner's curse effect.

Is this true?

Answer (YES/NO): NO